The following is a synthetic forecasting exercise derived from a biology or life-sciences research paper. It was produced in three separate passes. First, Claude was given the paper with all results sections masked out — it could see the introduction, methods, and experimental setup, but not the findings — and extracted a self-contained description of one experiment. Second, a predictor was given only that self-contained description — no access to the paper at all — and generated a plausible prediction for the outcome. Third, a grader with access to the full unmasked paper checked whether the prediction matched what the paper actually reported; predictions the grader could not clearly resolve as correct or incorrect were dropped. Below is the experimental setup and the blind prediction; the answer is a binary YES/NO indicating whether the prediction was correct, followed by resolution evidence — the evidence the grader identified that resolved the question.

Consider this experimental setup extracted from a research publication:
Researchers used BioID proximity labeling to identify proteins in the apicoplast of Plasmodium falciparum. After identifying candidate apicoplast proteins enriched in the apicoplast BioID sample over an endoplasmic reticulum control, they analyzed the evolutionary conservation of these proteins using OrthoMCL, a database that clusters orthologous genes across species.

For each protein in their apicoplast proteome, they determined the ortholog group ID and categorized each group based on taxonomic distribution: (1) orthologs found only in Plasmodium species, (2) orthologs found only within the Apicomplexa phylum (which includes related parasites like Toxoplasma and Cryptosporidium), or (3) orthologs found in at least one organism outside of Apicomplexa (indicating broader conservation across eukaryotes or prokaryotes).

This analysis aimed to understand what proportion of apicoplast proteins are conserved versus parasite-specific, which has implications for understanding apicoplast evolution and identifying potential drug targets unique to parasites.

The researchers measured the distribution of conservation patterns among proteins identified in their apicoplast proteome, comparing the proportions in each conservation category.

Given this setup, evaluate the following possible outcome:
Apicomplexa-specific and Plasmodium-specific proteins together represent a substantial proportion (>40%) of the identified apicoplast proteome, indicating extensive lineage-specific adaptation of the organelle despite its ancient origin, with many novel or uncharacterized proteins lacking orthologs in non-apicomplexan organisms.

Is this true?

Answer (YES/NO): NO